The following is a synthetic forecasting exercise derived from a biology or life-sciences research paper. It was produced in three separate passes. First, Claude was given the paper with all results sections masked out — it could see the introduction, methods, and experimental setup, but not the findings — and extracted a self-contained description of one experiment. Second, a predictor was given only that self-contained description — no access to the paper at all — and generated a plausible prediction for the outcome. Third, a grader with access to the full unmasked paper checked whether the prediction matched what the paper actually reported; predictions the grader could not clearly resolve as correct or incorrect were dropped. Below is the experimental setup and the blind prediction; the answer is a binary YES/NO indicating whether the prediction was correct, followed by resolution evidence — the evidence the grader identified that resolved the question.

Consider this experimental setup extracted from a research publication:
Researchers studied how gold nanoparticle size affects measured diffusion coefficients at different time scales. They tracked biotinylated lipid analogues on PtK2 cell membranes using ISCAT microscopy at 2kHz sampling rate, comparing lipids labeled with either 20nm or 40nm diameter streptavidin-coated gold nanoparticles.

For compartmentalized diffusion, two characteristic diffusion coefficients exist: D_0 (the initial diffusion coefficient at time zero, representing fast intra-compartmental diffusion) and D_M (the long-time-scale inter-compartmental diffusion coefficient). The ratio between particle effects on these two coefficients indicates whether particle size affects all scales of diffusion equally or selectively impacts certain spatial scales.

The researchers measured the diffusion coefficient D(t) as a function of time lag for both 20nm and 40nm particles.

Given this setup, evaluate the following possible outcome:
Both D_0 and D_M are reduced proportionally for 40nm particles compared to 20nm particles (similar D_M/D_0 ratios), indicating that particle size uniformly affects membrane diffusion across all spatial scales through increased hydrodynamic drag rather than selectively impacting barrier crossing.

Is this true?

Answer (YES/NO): NO